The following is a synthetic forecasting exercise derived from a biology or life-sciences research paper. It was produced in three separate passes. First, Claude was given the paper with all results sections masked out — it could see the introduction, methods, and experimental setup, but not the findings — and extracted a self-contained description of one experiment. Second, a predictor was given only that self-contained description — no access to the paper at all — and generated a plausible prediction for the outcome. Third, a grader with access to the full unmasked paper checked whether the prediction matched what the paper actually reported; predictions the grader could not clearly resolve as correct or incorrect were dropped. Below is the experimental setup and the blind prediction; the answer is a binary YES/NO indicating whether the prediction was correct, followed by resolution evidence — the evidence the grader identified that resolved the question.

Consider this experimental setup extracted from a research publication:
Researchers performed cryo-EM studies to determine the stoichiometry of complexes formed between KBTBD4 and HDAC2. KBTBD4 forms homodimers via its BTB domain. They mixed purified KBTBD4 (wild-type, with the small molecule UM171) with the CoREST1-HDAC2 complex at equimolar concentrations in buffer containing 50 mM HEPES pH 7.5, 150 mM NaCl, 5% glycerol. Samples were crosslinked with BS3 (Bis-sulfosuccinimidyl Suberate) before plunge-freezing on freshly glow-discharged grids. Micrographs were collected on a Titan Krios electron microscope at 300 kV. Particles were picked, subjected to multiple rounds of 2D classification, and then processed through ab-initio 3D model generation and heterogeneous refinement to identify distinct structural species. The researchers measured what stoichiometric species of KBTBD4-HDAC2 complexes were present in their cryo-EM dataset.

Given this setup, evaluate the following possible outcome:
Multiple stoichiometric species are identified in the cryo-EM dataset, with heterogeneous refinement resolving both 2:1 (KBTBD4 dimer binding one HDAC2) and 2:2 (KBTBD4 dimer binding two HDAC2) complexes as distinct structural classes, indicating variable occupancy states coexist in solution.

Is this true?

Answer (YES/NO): YES